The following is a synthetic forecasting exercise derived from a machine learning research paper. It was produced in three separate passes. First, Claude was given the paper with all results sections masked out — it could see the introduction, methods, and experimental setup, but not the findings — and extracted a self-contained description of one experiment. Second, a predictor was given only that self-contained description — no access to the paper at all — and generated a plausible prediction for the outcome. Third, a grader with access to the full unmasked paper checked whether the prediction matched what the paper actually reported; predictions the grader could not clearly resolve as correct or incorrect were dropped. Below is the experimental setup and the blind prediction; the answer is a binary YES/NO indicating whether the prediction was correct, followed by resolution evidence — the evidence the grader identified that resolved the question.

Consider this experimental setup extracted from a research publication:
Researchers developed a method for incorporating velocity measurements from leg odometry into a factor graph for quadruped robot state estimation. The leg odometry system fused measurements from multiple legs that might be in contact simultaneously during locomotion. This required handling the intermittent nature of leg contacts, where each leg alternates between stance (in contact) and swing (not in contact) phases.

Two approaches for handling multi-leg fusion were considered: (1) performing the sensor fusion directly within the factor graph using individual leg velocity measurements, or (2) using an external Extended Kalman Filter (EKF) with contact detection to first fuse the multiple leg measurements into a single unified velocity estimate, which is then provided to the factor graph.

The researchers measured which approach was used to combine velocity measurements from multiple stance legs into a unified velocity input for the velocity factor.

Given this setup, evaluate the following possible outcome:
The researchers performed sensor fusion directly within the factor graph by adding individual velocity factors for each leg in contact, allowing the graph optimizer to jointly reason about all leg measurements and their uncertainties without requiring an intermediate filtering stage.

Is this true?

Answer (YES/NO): NO